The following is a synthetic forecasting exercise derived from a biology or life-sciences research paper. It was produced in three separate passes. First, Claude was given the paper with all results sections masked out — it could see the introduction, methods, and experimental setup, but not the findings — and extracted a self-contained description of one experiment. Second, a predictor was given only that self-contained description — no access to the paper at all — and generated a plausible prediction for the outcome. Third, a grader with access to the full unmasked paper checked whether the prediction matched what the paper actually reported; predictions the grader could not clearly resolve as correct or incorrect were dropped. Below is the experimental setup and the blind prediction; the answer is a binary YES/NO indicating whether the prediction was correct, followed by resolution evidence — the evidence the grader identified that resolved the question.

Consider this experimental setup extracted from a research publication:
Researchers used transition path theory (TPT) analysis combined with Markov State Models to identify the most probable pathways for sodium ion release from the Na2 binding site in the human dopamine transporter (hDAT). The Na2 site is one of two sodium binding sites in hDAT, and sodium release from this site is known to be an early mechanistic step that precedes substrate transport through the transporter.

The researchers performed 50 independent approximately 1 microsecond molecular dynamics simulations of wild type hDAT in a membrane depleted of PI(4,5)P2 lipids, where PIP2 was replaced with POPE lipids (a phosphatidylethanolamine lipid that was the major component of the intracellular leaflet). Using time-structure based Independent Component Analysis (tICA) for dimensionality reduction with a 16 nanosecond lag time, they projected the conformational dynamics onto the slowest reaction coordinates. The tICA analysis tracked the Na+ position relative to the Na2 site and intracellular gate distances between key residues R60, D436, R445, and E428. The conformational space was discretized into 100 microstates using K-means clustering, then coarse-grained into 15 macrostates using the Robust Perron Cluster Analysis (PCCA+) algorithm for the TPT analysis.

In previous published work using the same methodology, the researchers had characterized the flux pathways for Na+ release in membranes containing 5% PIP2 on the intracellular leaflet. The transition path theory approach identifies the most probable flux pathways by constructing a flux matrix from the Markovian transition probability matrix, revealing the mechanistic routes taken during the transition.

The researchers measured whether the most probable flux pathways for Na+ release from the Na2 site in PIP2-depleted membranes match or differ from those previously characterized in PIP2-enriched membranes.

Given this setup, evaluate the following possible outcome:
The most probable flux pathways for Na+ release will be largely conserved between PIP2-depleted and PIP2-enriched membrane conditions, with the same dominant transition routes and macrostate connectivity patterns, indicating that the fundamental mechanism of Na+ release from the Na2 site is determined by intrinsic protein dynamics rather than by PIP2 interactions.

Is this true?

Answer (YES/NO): NO